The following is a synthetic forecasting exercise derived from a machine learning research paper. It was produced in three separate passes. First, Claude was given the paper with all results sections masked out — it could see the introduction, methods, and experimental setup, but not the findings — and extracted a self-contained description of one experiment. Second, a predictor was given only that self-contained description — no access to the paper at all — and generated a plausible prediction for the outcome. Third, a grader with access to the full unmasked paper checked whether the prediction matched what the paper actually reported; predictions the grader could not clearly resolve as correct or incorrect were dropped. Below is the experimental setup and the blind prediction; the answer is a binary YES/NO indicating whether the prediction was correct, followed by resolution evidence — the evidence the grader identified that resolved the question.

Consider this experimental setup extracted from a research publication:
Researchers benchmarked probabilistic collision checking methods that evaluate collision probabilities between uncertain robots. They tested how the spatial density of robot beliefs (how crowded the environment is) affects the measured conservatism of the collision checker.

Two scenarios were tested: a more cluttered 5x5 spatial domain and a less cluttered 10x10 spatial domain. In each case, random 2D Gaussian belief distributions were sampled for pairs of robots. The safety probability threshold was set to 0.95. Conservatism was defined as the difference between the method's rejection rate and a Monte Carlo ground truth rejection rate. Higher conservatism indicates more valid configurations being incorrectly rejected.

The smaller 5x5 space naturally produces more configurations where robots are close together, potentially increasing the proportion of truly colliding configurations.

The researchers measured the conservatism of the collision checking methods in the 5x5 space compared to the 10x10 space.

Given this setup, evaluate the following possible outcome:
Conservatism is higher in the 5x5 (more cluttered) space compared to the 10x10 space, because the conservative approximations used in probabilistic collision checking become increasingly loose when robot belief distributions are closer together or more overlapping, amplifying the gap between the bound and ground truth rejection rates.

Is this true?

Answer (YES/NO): NO